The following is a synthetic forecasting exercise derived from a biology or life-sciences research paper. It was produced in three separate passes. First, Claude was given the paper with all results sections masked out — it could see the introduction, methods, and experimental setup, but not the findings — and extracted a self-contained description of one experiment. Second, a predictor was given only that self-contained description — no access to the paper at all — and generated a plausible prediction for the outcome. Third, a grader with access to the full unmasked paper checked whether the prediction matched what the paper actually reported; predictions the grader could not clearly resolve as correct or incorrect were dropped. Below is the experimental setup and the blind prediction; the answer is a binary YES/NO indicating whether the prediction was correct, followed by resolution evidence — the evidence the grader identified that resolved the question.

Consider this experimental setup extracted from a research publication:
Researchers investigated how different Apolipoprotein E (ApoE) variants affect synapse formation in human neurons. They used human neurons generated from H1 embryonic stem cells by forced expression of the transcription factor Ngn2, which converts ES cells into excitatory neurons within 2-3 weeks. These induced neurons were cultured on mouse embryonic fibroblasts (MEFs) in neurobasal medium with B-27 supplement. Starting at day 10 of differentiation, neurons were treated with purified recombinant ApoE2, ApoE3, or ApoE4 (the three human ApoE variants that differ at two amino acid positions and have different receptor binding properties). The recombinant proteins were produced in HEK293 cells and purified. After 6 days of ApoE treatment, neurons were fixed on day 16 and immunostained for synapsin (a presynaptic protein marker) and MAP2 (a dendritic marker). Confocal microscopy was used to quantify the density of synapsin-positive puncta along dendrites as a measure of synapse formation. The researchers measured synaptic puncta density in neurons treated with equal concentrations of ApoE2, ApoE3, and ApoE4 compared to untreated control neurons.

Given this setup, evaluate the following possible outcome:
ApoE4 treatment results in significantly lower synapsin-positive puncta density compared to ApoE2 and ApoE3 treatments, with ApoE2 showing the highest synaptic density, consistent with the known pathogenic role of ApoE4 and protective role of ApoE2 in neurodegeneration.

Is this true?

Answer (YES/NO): NO